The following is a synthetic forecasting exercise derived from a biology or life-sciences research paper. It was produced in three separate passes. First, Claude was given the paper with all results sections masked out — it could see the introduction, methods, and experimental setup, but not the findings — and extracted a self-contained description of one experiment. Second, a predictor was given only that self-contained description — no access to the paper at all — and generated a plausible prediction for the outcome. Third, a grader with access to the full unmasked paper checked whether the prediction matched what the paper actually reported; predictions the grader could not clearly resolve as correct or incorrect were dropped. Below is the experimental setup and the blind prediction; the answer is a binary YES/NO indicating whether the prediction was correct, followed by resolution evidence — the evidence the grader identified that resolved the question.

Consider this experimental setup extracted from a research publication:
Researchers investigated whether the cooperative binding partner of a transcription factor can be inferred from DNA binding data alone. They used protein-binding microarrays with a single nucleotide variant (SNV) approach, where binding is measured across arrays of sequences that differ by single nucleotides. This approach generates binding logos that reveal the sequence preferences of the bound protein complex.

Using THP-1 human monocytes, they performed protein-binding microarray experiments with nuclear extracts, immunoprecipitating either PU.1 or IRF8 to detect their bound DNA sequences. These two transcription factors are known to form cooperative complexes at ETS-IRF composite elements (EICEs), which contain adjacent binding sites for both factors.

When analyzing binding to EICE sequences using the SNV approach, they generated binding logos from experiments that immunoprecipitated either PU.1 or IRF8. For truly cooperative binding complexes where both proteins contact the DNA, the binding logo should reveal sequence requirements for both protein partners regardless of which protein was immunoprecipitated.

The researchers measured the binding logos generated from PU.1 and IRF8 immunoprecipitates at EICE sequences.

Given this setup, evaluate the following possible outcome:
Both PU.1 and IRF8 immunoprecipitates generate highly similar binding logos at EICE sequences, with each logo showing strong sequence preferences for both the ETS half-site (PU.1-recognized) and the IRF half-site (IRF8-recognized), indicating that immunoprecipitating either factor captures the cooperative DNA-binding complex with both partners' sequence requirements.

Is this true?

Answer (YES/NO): YES